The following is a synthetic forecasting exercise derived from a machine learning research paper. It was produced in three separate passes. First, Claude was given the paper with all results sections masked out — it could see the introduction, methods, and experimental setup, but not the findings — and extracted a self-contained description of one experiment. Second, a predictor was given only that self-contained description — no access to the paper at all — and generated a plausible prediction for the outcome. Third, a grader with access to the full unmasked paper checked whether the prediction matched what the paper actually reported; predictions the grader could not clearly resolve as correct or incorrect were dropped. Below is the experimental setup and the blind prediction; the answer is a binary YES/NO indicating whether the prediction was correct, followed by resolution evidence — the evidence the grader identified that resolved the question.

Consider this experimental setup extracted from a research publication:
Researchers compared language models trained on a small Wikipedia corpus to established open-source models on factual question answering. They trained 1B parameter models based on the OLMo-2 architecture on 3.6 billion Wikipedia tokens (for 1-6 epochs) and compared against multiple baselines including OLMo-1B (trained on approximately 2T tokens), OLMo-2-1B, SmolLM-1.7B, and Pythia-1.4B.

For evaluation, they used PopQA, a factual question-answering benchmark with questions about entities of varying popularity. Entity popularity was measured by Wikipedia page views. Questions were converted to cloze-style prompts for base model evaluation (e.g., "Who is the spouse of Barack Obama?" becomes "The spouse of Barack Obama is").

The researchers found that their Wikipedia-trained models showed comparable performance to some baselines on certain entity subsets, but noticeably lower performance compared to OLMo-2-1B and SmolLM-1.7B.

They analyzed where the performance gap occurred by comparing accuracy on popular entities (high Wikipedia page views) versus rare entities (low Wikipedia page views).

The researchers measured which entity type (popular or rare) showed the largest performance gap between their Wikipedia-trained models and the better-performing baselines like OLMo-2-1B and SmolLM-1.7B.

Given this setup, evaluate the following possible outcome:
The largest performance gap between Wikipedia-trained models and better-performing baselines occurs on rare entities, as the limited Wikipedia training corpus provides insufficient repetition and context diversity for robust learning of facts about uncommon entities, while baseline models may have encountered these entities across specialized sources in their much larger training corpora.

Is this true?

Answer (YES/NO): YES